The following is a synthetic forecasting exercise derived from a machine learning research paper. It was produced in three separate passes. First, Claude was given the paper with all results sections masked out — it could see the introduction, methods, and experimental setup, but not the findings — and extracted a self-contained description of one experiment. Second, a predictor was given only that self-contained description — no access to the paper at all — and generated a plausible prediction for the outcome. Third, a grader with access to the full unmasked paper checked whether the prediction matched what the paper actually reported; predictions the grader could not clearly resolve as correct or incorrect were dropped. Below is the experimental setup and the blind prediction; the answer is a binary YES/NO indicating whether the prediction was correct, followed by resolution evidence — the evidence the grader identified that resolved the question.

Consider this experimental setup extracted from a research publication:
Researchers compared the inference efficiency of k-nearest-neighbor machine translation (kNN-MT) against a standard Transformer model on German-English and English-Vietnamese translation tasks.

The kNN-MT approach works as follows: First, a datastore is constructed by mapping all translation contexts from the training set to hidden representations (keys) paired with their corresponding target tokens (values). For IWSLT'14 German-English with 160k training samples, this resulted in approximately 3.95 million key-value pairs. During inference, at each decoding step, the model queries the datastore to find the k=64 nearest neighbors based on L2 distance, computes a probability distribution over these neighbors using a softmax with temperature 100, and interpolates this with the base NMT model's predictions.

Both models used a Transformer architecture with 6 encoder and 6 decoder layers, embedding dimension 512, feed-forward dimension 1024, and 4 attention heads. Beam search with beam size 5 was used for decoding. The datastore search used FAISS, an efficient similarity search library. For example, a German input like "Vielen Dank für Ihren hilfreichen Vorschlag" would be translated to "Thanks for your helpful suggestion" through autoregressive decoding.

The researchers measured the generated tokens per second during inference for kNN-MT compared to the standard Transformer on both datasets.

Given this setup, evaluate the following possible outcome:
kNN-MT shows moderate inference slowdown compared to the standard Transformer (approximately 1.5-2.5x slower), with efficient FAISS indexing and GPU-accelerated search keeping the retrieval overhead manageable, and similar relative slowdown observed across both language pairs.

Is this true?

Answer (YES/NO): NO